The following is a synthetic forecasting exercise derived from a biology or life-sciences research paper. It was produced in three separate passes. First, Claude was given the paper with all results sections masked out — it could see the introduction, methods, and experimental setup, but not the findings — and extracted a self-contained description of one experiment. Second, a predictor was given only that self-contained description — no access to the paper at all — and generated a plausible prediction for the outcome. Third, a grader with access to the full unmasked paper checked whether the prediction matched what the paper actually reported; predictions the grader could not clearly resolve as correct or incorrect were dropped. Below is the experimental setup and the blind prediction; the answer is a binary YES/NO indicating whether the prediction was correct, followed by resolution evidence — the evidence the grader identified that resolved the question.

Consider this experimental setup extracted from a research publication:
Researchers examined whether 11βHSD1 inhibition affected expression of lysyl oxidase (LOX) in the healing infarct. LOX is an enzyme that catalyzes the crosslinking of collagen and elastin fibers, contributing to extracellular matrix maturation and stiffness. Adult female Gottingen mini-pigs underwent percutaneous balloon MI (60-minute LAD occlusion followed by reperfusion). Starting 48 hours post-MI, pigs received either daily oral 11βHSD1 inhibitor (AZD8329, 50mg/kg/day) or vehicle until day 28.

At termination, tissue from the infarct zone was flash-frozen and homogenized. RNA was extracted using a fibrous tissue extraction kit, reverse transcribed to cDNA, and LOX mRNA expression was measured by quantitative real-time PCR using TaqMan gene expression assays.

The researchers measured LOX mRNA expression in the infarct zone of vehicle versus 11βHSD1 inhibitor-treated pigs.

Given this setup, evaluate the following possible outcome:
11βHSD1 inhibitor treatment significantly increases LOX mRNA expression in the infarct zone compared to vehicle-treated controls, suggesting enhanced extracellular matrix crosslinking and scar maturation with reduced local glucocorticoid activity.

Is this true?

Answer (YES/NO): NO